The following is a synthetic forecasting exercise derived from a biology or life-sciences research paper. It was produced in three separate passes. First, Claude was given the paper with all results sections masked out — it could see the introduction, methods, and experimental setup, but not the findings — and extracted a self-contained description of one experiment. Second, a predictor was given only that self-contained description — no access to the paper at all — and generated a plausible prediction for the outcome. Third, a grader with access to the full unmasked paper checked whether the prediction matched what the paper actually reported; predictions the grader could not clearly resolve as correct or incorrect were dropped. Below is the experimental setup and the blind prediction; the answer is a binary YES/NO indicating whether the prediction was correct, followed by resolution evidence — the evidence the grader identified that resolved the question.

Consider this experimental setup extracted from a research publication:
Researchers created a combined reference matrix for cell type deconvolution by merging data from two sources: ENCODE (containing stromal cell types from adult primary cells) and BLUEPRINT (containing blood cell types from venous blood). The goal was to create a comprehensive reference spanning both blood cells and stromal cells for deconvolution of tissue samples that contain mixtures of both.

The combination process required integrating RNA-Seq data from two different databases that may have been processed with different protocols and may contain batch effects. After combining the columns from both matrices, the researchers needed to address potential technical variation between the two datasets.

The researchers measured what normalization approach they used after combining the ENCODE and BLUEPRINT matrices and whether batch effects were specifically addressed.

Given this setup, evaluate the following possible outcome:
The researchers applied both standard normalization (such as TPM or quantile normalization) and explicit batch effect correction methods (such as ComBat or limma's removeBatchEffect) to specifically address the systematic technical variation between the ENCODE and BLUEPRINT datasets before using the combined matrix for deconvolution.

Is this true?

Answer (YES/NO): NO